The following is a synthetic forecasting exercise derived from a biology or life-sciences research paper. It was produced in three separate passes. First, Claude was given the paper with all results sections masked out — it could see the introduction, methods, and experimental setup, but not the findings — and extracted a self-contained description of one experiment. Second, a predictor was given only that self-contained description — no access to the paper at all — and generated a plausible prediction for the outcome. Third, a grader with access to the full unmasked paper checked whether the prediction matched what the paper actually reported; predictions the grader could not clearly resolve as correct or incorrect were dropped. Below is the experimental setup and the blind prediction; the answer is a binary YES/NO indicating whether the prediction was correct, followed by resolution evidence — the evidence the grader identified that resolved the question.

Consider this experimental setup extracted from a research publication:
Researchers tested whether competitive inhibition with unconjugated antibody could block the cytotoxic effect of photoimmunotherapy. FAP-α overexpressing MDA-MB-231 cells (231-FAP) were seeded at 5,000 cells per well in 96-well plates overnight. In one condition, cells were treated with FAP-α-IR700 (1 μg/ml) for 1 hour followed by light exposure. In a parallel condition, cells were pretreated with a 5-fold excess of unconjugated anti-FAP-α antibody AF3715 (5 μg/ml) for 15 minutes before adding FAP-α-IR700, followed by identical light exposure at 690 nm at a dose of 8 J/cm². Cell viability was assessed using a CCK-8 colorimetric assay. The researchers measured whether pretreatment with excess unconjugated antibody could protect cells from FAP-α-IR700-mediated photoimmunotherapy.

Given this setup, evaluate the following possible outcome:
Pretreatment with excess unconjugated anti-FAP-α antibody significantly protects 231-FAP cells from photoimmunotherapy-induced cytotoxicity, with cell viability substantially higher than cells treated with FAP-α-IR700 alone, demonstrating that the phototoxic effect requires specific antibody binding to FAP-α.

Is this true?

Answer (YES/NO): YES